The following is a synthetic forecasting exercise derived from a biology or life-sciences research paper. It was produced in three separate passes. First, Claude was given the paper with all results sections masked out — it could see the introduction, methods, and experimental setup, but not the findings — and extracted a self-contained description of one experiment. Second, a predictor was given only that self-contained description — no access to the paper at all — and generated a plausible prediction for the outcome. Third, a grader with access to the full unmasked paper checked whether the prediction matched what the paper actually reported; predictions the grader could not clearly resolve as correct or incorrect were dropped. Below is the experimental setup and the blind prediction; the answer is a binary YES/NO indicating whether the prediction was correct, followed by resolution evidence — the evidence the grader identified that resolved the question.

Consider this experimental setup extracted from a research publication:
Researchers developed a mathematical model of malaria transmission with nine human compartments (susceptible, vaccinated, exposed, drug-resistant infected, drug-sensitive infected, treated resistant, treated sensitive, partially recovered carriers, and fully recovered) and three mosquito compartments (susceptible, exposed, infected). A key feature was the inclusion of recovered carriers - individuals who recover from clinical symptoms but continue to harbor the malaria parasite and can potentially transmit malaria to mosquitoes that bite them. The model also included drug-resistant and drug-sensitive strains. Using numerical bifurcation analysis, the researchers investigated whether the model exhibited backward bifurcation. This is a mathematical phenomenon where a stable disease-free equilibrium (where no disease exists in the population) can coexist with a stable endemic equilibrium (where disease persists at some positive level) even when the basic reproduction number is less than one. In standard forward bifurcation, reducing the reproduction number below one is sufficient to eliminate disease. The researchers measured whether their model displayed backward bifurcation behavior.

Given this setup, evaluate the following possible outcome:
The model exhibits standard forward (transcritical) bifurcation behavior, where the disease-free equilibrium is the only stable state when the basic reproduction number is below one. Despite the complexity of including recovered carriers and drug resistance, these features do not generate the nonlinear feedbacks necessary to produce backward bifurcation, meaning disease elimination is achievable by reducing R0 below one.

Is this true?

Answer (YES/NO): NO